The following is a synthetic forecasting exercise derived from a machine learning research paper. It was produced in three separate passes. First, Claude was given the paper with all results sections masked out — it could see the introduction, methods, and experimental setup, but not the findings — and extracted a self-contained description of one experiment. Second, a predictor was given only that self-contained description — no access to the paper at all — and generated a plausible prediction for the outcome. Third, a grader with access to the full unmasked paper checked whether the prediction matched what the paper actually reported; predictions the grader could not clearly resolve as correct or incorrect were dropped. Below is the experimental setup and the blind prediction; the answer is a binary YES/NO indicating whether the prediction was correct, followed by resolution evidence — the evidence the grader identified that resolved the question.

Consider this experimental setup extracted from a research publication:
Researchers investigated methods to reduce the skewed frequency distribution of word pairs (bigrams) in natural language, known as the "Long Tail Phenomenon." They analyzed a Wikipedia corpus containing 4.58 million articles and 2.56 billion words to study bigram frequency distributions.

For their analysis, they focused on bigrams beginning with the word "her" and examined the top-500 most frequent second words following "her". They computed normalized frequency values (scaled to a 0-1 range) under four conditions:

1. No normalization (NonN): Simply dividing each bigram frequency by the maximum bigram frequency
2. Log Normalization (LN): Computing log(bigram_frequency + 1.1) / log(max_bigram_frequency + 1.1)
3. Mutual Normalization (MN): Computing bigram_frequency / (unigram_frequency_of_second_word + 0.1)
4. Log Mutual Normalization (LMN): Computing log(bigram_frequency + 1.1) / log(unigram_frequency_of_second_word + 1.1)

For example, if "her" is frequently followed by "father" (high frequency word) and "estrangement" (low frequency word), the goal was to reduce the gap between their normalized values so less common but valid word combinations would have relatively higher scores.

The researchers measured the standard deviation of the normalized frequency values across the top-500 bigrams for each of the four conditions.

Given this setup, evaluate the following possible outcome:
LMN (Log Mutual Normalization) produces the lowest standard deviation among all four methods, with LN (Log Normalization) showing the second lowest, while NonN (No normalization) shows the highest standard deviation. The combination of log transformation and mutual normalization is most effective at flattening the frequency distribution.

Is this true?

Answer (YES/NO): NO